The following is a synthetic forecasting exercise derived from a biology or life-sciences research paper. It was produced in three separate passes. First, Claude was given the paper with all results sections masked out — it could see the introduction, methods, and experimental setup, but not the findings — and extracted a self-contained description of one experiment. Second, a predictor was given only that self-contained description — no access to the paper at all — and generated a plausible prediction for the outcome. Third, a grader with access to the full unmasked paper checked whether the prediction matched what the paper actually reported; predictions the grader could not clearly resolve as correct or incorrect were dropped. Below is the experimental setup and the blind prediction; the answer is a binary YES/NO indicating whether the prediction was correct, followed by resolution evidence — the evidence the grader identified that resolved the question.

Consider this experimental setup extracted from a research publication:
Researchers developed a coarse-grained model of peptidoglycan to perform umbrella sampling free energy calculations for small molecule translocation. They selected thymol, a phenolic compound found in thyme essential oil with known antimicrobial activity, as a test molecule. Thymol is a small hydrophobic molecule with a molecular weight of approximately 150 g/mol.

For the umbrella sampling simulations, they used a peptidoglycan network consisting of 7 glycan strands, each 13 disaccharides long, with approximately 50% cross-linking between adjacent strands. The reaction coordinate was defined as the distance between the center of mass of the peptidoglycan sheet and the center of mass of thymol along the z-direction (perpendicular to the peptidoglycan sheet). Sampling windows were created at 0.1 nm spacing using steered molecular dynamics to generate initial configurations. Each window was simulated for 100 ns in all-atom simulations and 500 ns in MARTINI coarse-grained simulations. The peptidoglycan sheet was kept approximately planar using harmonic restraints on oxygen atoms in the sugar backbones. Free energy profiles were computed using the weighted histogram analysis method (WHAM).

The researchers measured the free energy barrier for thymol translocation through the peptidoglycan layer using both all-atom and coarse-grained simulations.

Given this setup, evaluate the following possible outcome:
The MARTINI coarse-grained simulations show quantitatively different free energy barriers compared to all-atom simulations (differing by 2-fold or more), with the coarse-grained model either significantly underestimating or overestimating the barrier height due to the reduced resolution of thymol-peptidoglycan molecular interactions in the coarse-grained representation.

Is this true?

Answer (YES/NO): NO